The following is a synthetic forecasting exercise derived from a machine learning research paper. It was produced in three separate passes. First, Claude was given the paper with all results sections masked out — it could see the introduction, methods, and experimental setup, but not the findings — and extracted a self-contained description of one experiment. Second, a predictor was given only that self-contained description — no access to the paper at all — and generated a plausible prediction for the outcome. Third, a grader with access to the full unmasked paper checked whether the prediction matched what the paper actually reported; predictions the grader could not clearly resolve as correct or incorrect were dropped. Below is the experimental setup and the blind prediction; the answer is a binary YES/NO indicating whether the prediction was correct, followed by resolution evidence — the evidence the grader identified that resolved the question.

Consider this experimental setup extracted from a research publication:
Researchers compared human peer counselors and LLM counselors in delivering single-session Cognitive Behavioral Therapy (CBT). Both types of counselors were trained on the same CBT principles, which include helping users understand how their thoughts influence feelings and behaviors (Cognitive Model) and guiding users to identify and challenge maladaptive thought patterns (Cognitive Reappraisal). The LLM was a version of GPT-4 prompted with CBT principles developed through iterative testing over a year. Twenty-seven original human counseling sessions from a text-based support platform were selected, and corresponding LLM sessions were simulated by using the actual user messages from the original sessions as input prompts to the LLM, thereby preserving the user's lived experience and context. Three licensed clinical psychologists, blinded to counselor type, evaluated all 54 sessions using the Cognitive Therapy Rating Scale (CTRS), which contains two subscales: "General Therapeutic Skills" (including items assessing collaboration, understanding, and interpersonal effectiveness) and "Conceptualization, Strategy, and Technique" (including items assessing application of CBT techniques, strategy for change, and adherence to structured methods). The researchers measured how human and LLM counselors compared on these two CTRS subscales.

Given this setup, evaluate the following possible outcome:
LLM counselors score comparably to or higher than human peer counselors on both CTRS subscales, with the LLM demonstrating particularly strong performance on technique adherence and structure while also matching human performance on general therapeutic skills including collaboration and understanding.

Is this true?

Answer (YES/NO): NO